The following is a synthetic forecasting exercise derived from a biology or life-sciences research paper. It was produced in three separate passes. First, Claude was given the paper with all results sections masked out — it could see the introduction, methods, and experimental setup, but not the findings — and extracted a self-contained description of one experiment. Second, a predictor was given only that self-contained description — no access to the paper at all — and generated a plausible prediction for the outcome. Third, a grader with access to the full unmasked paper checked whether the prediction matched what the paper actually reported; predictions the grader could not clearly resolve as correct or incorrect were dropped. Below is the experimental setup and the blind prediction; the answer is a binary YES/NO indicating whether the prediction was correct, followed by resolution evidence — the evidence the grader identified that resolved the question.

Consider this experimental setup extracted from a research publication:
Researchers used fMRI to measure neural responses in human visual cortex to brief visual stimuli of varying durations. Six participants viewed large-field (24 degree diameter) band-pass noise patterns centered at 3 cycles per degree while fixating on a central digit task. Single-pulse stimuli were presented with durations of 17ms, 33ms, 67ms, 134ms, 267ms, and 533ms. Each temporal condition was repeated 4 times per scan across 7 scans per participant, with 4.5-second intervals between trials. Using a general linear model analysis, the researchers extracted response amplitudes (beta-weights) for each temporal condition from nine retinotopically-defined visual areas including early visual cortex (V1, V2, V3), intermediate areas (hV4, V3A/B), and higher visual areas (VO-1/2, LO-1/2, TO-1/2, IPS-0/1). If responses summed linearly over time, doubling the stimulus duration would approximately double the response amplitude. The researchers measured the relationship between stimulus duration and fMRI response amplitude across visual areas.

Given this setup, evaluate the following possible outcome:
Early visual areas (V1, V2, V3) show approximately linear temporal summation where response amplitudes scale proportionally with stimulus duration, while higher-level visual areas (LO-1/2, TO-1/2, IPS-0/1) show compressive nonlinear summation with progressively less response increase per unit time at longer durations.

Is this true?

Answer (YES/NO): NO